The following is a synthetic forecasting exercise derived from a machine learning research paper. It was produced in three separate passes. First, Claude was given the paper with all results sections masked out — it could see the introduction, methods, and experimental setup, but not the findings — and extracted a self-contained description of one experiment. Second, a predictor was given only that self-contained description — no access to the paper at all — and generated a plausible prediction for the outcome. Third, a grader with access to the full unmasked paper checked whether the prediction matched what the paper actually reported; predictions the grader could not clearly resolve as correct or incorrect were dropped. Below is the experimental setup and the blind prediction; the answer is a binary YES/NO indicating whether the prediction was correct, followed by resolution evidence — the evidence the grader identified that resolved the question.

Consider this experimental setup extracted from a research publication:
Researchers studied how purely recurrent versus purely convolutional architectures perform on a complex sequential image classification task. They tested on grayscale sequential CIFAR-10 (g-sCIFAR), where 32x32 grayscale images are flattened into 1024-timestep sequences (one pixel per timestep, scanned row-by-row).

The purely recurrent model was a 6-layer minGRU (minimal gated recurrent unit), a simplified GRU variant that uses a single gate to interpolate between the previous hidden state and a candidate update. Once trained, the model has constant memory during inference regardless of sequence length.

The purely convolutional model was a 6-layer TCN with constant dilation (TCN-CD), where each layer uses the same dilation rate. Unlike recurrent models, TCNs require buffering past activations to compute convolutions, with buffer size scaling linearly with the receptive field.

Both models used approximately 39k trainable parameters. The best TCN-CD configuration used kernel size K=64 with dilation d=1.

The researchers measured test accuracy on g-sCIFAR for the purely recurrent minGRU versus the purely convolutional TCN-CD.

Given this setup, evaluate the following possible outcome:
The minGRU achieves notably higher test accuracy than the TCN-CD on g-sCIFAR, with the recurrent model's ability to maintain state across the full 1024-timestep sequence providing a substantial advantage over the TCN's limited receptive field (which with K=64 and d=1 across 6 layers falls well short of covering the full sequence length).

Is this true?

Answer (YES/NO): NO